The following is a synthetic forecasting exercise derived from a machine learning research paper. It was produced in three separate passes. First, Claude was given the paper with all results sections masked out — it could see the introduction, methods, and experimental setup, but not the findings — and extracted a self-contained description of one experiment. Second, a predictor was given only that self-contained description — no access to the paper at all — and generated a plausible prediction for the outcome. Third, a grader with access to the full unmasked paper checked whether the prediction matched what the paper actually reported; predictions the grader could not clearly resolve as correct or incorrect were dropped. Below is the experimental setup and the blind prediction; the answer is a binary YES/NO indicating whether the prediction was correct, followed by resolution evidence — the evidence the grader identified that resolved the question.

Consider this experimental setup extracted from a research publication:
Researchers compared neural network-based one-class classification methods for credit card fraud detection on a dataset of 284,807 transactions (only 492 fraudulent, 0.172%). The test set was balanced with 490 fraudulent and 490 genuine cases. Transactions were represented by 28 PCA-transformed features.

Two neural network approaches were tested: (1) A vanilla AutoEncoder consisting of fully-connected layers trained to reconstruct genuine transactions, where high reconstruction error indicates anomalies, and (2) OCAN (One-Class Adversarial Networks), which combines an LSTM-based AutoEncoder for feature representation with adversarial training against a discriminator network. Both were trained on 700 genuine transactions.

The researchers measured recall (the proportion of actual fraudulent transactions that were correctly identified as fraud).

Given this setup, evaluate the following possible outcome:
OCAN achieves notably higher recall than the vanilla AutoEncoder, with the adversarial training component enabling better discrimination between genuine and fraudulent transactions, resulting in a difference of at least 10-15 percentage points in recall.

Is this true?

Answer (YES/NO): YES